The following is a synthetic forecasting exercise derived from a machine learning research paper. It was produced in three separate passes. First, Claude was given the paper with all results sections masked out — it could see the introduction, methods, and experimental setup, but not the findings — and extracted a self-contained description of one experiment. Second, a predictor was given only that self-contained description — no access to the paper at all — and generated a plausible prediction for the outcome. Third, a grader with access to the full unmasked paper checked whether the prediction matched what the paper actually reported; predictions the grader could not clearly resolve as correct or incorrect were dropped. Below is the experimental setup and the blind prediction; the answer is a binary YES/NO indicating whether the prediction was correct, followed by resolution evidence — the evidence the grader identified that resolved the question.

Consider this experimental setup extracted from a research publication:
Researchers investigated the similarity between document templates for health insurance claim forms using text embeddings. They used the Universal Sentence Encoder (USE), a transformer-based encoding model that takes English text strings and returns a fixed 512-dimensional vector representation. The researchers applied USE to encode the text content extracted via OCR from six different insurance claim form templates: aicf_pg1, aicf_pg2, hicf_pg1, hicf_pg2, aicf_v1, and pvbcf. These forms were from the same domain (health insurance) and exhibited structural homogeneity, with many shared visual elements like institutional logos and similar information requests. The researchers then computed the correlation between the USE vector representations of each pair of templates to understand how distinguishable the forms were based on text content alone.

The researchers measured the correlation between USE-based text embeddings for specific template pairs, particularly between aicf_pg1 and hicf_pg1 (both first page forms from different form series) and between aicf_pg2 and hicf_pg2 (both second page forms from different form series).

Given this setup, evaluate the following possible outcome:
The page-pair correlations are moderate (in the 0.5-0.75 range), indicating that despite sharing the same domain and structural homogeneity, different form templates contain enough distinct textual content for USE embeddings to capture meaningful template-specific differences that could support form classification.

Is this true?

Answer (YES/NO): NO